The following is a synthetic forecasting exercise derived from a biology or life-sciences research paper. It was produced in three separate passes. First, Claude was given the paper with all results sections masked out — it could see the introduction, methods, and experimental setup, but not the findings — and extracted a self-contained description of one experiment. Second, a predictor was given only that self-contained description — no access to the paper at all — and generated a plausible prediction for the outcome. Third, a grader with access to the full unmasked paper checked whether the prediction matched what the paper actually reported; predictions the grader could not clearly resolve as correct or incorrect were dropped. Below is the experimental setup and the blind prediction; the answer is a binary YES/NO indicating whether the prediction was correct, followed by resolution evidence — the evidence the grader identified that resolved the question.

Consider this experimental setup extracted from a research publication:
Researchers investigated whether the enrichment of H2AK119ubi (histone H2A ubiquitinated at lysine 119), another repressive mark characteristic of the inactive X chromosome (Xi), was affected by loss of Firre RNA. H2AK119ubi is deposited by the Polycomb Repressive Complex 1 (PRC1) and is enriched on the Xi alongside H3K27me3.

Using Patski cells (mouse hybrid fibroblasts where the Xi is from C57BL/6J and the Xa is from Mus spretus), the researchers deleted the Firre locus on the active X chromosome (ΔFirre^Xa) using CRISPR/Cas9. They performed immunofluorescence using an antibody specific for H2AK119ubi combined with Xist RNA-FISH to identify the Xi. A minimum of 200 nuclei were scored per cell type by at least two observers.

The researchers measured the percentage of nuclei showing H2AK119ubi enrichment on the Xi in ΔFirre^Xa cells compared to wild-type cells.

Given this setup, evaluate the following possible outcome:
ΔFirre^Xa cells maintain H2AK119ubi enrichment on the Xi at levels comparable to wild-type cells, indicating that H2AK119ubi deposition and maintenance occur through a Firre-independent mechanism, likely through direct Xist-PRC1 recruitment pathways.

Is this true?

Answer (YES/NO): YES